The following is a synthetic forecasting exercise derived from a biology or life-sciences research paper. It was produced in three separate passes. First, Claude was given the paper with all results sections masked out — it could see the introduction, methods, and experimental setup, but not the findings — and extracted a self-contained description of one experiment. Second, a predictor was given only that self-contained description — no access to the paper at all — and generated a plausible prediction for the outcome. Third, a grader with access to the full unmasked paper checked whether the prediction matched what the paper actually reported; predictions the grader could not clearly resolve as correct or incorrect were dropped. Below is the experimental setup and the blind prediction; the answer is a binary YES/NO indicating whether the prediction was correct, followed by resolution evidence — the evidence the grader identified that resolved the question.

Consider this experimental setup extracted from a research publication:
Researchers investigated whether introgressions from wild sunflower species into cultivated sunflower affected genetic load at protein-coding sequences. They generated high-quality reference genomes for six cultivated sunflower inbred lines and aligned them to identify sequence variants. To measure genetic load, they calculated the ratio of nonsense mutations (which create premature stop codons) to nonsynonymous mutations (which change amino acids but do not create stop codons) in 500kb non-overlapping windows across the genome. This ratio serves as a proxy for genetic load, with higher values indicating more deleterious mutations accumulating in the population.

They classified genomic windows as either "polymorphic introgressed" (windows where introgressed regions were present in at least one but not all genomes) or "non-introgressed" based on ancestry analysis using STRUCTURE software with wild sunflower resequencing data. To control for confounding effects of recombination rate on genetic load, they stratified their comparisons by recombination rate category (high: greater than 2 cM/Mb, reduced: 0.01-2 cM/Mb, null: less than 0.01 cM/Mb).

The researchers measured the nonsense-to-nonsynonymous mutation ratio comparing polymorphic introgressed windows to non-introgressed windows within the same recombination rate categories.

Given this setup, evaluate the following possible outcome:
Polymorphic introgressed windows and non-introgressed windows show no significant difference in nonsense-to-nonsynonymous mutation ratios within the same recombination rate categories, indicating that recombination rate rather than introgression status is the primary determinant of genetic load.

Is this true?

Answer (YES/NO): NO